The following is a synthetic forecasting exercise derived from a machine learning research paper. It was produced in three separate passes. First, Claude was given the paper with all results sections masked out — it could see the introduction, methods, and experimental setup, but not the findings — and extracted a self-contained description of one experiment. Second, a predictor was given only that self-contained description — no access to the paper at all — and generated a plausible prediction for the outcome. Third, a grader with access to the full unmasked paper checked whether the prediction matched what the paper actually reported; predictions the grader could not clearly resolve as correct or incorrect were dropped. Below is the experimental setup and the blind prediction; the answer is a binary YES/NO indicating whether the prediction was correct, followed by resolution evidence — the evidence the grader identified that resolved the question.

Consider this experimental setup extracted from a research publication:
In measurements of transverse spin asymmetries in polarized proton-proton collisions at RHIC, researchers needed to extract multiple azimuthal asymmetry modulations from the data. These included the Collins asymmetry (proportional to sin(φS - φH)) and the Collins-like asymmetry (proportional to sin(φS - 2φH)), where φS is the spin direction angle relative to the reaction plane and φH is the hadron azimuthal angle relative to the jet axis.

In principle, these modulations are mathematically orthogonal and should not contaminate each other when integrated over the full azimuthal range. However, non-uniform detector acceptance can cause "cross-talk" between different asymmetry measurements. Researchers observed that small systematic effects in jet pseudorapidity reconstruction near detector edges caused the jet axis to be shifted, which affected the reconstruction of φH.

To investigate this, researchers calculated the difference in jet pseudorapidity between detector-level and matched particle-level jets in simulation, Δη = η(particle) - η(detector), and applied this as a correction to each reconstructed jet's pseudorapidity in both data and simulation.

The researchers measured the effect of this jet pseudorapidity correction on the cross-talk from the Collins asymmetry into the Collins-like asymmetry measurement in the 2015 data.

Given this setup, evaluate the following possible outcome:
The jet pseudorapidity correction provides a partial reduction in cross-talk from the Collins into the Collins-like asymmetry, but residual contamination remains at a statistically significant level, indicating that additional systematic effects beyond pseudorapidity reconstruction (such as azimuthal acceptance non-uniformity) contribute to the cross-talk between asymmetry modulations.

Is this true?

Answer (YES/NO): NO